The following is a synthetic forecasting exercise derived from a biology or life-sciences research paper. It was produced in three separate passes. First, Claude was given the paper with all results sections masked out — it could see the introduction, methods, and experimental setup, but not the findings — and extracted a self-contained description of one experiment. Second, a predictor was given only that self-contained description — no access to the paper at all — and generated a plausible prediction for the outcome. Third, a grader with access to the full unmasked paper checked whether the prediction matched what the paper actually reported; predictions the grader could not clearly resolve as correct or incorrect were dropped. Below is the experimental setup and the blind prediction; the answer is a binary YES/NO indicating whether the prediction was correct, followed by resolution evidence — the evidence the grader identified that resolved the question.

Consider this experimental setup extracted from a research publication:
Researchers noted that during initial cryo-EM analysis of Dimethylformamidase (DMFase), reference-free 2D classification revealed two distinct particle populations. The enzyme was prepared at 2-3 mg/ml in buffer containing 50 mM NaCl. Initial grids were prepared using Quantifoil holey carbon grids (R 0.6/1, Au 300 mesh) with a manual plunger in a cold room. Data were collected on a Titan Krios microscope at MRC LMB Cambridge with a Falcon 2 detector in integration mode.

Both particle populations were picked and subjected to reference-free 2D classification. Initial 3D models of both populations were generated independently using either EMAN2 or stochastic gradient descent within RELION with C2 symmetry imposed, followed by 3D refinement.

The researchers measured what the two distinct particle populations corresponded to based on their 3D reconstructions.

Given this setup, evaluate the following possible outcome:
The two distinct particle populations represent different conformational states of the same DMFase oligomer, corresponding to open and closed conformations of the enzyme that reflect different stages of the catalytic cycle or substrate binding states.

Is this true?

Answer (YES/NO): NO